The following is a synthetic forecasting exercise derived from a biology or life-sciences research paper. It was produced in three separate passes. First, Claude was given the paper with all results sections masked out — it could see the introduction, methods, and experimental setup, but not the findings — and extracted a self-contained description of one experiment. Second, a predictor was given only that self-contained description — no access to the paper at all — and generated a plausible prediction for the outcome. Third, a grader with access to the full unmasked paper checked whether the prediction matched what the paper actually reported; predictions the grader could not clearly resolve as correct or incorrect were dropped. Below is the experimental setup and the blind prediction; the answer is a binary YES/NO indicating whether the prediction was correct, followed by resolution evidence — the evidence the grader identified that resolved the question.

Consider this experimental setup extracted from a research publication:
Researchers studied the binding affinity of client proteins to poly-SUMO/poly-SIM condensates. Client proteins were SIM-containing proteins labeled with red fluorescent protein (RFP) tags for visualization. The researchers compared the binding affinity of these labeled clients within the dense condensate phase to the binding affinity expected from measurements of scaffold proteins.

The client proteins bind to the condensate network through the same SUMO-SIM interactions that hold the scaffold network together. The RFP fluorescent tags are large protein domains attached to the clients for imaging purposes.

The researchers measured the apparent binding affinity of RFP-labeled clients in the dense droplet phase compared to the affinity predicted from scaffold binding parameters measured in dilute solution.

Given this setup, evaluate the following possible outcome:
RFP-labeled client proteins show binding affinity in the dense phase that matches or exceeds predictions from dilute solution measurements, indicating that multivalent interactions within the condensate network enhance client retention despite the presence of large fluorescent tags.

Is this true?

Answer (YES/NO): NO